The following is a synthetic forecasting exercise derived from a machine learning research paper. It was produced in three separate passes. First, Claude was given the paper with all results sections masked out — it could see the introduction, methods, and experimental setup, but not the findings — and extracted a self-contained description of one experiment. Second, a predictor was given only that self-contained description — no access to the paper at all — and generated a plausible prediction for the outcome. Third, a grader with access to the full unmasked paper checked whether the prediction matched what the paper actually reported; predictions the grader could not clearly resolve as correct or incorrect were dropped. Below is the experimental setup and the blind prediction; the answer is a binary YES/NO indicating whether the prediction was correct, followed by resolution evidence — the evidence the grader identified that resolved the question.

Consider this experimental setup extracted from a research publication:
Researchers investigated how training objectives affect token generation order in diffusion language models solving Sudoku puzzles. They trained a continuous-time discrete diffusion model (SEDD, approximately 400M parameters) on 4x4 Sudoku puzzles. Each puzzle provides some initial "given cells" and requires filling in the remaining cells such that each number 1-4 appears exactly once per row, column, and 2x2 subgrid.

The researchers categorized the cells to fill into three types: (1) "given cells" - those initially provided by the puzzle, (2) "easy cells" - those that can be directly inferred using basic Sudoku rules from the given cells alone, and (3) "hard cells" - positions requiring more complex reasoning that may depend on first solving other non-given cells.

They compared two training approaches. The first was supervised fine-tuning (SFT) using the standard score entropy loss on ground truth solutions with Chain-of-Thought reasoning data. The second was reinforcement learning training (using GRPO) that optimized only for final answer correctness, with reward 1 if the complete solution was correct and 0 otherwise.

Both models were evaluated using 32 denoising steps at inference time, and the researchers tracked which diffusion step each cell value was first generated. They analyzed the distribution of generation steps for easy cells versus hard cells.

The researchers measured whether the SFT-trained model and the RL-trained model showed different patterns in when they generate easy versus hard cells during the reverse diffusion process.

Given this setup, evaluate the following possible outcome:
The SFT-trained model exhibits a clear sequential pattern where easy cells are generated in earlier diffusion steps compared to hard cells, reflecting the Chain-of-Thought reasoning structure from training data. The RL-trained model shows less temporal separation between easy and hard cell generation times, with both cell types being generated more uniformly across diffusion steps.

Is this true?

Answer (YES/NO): NO